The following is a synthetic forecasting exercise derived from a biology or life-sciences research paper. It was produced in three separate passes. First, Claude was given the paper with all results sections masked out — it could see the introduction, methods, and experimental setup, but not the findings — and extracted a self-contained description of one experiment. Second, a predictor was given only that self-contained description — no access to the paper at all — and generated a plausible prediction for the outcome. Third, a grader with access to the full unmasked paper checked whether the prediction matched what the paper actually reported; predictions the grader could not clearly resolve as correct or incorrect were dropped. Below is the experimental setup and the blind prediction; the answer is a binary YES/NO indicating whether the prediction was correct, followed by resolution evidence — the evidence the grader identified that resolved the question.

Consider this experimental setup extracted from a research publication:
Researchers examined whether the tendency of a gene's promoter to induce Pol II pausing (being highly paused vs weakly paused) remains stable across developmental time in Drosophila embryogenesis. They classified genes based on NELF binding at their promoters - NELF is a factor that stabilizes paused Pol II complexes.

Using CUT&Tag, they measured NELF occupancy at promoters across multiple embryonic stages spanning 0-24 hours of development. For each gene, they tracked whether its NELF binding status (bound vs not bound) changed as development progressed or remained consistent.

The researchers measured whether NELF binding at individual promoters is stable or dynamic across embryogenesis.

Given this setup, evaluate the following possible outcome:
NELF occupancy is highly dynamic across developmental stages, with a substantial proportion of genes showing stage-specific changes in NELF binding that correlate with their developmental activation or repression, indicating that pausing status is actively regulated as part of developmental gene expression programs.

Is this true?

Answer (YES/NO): NO